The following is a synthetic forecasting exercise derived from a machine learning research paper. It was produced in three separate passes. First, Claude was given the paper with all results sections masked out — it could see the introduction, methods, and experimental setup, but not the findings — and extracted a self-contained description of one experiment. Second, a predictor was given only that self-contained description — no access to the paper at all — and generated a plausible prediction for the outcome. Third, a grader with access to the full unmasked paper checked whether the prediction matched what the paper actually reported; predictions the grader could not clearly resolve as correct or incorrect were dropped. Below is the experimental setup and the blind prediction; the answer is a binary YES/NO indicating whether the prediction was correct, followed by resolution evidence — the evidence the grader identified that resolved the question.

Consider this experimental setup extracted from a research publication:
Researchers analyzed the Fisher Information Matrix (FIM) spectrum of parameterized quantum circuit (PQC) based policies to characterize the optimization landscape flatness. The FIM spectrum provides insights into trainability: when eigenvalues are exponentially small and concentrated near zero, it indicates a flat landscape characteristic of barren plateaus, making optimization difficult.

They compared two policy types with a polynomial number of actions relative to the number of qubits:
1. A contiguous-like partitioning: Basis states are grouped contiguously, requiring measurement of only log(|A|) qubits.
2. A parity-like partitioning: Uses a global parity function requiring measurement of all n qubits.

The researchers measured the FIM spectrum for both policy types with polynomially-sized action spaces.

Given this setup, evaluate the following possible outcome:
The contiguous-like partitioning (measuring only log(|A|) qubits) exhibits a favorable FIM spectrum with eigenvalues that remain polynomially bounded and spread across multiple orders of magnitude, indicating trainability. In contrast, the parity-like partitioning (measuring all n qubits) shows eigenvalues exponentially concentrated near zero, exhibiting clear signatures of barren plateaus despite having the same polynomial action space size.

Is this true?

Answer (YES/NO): NO